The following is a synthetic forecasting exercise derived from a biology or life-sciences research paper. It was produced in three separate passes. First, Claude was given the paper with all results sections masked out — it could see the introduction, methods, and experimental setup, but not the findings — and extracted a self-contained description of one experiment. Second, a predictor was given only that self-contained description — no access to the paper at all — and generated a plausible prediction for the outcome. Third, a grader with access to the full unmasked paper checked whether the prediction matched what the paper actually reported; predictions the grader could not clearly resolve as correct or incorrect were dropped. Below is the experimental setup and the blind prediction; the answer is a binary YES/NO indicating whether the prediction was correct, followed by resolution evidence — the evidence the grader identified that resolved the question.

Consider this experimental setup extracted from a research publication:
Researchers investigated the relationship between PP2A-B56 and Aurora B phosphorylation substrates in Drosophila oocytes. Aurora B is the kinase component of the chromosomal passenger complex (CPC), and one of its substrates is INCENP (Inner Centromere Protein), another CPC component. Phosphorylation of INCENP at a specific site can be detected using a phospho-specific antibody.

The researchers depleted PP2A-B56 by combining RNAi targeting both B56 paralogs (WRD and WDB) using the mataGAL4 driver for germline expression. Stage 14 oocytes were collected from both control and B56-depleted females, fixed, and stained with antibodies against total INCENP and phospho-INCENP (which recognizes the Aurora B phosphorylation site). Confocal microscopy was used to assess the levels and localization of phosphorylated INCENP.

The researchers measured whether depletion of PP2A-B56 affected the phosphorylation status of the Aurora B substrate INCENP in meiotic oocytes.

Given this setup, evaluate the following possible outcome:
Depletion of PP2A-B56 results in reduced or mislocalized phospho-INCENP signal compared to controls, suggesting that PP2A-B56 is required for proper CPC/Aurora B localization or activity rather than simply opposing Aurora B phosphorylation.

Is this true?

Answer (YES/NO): NO